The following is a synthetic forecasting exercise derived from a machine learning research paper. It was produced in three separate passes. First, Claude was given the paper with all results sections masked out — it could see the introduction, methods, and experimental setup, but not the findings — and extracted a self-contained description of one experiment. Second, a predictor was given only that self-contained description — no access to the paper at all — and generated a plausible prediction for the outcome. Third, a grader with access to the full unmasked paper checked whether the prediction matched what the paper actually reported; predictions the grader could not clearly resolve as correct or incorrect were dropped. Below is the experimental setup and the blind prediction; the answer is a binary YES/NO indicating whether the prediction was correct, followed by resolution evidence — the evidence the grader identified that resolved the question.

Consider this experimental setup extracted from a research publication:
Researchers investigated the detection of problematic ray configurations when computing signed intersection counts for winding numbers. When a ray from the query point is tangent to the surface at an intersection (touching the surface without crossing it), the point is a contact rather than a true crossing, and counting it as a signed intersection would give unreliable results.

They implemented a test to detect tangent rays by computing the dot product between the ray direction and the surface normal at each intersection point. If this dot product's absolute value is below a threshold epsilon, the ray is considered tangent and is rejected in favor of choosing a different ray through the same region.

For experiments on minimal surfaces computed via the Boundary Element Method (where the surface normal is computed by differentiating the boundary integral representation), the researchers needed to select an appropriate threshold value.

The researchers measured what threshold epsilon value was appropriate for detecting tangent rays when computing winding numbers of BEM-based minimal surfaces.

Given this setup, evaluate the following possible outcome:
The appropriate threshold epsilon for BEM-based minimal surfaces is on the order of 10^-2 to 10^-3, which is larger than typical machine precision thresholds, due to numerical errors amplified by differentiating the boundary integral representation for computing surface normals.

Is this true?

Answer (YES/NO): YES